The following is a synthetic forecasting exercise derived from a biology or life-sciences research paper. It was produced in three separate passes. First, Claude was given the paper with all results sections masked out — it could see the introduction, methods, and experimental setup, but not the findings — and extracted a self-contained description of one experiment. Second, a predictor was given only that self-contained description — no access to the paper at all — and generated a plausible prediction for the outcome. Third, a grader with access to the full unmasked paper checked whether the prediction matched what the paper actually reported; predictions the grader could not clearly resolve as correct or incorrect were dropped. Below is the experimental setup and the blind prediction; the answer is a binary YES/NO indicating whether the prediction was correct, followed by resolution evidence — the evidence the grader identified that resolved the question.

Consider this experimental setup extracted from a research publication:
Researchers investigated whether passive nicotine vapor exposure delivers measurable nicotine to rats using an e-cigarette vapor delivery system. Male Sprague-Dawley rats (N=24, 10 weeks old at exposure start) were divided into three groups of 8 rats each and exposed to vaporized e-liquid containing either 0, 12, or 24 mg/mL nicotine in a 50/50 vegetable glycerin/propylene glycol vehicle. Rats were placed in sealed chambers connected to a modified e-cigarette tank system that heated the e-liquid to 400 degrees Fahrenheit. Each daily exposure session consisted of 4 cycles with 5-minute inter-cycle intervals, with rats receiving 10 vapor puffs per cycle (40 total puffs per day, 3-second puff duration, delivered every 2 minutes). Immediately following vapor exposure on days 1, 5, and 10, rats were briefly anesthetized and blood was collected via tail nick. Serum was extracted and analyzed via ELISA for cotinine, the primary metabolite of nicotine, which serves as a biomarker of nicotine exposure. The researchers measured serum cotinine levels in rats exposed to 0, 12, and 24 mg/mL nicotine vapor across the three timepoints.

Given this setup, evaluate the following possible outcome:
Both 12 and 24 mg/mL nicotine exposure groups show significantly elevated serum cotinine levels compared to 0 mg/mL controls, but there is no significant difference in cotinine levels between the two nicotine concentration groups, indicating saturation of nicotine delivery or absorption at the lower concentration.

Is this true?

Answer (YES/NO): YES